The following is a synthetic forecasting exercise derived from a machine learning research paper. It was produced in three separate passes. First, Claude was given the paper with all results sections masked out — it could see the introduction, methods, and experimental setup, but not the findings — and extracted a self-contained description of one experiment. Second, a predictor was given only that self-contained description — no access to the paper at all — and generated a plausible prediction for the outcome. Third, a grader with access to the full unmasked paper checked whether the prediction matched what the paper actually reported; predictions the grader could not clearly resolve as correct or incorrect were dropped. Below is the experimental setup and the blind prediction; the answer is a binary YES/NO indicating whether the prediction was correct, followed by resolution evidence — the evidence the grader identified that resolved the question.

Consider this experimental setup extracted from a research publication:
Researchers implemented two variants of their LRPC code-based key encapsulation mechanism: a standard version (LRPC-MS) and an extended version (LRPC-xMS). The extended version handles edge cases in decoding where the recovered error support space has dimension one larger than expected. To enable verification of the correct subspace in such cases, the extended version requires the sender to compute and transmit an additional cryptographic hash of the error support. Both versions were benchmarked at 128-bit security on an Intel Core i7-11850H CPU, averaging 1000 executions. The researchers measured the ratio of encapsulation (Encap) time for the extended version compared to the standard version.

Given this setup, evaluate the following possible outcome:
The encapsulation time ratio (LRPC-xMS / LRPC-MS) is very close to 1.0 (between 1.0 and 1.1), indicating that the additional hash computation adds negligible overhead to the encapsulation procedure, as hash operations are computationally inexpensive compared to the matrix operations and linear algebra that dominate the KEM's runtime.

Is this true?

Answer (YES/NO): NO